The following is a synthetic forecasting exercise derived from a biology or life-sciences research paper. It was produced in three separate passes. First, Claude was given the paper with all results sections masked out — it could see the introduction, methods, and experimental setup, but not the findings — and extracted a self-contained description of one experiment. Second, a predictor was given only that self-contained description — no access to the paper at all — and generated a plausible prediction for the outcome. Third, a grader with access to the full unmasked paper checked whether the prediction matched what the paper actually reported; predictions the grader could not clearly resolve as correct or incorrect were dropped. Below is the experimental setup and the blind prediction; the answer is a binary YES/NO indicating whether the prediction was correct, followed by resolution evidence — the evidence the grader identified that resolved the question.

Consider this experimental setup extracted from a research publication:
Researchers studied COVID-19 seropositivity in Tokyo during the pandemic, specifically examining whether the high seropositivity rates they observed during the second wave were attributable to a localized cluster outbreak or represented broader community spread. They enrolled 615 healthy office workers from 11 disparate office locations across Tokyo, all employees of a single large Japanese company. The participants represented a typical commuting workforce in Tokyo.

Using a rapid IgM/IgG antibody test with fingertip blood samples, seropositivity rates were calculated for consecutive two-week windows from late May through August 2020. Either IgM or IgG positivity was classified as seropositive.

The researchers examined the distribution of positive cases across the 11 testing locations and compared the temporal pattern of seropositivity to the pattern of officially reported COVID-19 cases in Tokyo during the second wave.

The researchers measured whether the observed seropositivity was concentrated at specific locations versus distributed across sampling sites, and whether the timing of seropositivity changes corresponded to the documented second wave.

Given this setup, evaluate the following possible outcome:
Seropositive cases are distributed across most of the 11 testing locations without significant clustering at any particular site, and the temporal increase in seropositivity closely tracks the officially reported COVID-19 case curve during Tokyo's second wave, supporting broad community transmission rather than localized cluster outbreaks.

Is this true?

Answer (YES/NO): YES